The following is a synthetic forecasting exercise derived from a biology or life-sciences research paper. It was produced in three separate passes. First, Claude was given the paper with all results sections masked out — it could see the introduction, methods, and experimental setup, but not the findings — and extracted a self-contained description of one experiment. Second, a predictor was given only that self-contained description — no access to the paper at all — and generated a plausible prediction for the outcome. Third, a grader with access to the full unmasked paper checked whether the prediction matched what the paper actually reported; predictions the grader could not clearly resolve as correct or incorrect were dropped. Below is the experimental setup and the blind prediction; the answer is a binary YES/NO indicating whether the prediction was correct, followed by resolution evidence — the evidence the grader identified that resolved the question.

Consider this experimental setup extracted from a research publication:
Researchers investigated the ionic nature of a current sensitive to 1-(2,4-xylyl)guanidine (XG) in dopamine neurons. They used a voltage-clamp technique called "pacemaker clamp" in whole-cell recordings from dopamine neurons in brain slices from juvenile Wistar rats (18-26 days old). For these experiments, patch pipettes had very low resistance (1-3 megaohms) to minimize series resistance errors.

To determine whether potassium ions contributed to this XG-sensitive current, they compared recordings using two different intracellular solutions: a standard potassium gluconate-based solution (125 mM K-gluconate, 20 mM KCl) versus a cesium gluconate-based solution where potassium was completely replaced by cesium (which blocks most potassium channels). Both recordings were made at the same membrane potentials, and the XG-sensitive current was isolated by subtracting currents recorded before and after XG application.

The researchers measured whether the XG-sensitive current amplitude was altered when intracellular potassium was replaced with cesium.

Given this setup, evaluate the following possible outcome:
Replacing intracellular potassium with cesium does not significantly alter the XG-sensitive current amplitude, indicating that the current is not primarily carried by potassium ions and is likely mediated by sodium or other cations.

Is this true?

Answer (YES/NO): YES